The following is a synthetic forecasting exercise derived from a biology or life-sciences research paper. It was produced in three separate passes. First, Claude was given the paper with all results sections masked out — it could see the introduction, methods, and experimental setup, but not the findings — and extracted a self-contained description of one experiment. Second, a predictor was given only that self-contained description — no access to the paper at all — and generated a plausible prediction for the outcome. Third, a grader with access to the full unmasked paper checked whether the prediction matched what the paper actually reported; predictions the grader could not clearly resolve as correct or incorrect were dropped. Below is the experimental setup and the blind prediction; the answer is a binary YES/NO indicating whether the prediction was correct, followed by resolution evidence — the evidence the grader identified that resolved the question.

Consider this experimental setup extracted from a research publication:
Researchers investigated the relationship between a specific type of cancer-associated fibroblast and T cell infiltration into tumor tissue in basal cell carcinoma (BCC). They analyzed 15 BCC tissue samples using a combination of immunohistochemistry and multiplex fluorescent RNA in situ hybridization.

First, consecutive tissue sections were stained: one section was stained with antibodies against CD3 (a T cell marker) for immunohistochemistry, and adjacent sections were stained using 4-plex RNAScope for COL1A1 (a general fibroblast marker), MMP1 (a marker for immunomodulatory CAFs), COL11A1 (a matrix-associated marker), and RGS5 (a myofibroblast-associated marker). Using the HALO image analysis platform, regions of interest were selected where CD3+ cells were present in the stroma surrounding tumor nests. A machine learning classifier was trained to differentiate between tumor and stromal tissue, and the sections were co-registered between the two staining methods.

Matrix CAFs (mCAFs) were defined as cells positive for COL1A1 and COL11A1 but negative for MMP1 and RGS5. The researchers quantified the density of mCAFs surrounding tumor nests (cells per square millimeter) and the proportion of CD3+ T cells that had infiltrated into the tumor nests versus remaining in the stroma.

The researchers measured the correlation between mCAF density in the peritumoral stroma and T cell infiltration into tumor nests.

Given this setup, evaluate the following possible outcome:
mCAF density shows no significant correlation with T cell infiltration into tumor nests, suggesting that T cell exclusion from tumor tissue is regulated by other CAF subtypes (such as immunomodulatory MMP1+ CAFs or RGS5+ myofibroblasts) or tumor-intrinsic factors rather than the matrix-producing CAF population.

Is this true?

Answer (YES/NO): NO